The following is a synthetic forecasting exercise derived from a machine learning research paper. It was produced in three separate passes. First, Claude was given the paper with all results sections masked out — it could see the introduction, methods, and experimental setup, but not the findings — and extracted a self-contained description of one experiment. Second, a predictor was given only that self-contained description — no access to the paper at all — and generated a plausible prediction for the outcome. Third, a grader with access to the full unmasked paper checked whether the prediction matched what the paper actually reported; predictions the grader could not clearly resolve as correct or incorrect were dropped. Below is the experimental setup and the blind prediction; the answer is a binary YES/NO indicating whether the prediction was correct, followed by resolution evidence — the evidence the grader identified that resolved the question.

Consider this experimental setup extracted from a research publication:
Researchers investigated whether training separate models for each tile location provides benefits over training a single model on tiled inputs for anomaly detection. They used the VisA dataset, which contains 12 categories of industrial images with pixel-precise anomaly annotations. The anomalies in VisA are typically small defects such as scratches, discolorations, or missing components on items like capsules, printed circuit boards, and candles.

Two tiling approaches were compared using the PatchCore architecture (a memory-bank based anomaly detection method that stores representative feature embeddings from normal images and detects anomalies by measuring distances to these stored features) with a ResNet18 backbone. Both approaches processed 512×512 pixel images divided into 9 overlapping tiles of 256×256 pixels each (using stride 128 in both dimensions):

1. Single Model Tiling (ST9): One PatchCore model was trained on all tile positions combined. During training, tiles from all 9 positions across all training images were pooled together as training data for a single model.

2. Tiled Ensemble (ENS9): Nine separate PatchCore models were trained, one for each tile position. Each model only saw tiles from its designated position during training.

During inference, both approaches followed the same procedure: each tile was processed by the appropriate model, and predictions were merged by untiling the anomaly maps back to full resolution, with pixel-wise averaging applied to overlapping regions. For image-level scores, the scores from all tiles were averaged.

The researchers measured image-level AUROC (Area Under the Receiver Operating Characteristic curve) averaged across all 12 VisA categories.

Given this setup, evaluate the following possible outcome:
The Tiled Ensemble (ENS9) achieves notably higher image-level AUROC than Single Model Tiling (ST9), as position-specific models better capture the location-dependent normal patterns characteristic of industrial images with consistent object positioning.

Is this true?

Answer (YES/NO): NO